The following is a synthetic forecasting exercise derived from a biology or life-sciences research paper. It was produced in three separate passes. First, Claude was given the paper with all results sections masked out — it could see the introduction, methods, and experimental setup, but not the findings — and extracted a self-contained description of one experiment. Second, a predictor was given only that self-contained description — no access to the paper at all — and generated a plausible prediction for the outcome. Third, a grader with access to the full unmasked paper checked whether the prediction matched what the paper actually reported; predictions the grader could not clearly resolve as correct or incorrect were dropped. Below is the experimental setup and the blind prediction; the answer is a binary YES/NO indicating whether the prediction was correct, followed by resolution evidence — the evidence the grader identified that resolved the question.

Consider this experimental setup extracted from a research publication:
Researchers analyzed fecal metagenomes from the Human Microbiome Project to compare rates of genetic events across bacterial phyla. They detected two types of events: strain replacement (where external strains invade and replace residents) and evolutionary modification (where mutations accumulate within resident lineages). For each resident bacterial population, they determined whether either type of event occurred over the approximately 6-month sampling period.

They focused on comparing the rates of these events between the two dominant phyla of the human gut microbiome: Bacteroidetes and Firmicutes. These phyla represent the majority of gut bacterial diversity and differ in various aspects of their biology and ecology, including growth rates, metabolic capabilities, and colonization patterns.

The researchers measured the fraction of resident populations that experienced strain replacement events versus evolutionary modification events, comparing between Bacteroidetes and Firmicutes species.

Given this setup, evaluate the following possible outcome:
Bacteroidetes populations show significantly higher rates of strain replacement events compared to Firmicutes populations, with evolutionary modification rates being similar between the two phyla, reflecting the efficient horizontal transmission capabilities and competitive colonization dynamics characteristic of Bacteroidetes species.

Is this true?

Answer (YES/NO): NO